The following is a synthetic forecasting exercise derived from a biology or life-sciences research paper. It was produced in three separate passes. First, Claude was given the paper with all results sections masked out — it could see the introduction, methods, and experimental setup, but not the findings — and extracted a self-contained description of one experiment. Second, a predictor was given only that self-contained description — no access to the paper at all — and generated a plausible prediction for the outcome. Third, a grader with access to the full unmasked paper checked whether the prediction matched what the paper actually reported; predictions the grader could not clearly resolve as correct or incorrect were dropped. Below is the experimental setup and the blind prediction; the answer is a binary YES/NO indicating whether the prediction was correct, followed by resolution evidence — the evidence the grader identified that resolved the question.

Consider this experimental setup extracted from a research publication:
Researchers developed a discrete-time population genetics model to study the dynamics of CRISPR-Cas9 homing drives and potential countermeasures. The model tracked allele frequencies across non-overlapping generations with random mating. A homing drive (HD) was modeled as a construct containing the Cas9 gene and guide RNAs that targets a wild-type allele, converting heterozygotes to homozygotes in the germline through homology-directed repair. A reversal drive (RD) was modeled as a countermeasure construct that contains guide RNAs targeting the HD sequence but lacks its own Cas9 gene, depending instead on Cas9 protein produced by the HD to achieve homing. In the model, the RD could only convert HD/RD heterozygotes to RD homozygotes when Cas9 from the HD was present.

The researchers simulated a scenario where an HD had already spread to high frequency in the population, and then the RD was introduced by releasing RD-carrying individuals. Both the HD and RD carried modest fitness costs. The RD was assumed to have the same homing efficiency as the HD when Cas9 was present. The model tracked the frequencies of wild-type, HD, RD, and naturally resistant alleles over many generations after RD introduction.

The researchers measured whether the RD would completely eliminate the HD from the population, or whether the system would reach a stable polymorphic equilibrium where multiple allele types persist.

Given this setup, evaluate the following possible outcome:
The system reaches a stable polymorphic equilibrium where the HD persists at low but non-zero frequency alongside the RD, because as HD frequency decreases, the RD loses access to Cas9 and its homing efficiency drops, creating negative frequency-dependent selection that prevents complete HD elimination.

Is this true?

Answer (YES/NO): YES